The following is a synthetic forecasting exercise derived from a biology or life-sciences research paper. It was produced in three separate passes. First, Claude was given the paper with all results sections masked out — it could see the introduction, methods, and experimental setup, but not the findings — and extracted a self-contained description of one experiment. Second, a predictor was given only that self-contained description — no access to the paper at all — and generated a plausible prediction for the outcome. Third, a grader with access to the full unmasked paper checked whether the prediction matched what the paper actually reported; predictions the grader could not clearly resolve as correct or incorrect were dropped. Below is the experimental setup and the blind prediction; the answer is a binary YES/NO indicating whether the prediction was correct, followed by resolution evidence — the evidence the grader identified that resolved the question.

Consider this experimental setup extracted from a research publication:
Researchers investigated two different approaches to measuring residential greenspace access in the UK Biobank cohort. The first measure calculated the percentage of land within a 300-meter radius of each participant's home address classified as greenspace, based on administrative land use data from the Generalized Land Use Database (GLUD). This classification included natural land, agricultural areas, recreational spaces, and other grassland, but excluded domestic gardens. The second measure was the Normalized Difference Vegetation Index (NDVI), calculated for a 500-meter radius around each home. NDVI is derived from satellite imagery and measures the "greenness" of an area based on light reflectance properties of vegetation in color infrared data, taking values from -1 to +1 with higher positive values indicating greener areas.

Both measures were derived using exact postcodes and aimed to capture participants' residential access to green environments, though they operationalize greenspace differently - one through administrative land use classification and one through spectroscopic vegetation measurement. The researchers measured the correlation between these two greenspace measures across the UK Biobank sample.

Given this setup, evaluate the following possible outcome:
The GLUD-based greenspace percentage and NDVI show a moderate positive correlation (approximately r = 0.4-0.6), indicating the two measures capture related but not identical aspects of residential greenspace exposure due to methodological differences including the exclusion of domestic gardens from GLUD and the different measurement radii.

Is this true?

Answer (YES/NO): NO